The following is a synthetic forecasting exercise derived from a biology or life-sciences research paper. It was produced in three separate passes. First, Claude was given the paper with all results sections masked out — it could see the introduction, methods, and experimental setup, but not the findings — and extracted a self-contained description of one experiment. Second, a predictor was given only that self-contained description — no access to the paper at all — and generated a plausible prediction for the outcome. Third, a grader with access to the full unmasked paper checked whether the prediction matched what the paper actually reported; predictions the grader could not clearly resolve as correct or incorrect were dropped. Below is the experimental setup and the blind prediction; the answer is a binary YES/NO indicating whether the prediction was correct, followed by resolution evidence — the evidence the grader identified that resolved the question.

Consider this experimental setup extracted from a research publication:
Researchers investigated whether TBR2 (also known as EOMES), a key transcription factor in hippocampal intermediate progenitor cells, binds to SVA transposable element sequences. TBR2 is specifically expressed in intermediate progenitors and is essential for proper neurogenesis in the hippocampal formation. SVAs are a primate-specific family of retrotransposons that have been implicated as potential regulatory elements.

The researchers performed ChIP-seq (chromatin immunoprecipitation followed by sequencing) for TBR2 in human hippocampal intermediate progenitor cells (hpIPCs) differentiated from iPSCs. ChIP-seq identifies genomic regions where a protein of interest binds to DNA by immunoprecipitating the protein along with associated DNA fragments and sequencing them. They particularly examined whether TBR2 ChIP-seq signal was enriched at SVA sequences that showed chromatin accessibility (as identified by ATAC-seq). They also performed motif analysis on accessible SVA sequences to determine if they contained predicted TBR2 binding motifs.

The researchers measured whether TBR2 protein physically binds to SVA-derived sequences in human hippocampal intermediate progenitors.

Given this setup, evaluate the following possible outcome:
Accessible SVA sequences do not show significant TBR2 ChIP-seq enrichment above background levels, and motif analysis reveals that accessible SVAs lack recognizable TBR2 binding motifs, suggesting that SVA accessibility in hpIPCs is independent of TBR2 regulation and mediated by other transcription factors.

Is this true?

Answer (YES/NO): NO